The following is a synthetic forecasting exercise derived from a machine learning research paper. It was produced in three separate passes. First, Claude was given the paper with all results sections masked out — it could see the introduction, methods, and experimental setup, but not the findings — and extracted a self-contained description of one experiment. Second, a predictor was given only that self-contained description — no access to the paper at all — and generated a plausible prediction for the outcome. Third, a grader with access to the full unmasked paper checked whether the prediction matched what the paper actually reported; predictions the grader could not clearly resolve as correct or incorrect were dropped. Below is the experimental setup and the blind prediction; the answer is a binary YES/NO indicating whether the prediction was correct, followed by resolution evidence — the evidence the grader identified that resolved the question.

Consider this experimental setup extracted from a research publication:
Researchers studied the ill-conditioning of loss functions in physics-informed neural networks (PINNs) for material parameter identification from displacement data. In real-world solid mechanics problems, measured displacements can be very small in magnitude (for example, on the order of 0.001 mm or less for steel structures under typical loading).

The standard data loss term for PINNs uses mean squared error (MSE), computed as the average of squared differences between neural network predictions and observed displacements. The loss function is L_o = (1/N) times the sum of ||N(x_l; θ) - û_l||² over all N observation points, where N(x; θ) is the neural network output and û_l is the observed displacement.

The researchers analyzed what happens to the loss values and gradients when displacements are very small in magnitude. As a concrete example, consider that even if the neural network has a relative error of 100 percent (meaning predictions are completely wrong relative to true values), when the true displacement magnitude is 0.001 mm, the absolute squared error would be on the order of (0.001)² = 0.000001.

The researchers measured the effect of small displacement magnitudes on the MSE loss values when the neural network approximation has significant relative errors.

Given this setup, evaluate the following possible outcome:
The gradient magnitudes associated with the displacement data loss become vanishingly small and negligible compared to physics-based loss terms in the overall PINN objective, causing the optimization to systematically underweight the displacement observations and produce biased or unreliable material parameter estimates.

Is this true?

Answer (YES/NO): NO